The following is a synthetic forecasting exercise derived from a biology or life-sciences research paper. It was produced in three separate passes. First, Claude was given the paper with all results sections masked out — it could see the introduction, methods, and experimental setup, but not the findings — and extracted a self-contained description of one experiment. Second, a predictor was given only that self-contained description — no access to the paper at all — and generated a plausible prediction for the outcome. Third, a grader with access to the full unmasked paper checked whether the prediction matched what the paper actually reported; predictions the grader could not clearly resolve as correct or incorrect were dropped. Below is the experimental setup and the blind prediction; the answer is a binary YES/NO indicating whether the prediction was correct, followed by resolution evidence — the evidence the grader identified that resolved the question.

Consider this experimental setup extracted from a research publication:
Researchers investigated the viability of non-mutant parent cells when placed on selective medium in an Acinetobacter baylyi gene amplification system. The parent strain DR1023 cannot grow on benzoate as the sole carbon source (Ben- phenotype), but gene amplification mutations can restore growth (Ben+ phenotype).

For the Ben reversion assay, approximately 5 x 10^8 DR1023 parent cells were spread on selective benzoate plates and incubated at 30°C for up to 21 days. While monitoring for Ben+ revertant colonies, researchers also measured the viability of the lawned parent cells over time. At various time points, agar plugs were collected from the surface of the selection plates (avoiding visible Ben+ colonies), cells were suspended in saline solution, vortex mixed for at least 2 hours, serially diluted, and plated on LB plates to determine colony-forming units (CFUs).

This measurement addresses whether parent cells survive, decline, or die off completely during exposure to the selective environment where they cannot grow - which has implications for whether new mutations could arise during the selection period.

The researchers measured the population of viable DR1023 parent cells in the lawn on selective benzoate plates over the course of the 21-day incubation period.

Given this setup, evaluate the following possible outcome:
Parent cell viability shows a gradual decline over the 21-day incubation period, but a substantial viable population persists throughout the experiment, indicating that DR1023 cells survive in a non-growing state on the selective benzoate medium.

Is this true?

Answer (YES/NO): NO